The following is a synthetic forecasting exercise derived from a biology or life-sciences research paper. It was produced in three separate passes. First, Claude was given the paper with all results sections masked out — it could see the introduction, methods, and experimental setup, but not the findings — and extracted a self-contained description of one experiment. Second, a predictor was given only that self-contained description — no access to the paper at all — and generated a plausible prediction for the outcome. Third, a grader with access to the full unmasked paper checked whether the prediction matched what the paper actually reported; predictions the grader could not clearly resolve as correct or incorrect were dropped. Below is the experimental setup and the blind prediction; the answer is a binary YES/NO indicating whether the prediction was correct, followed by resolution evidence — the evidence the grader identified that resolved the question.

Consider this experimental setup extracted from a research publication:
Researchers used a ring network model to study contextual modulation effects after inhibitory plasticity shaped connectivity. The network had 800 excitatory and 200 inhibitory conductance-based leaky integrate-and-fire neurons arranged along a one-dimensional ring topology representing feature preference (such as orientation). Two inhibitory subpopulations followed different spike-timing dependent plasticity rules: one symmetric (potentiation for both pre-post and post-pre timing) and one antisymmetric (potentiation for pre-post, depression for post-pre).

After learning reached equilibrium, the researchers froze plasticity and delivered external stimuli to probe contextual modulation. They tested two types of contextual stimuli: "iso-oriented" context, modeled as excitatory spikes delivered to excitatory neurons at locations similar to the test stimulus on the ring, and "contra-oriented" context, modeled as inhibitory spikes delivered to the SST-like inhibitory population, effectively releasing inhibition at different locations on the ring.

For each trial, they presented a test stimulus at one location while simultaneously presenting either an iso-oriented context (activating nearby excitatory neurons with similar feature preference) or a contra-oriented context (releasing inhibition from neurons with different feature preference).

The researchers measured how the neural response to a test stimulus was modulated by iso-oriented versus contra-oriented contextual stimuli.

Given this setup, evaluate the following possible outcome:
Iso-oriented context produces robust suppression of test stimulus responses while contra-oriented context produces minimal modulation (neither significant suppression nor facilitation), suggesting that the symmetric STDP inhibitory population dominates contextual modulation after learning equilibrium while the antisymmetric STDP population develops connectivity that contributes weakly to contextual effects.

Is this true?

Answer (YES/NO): NO